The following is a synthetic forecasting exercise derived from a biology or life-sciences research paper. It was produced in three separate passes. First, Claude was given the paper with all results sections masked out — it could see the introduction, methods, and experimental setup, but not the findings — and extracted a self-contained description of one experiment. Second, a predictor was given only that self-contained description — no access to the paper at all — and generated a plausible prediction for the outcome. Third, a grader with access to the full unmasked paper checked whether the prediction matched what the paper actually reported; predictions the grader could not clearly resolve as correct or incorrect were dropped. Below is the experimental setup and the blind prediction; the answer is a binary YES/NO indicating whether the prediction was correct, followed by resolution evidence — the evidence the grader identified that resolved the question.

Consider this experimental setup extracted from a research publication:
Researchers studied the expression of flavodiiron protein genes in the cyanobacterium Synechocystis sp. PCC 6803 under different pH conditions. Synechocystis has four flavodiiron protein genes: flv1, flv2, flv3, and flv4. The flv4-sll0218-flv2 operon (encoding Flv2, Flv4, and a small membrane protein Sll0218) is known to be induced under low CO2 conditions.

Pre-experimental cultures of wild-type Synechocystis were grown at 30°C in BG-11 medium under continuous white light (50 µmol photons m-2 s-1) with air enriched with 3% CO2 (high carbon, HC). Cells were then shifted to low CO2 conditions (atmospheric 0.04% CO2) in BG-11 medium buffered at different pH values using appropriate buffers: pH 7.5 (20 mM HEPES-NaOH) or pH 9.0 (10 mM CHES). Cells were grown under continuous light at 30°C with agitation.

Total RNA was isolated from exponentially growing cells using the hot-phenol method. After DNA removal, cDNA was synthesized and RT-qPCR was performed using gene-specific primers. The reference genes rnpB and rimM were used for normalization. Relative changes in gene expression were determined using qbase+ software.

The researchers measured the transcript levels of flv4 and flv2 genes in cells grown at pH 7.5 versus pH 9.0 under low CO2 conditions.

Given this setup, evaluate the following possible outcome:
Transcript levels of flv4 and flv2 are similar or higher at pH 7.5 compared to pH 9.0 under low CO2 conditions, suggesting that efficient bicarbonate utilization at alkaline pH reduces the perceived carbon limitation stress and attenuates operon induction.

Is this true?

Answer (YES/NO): YES